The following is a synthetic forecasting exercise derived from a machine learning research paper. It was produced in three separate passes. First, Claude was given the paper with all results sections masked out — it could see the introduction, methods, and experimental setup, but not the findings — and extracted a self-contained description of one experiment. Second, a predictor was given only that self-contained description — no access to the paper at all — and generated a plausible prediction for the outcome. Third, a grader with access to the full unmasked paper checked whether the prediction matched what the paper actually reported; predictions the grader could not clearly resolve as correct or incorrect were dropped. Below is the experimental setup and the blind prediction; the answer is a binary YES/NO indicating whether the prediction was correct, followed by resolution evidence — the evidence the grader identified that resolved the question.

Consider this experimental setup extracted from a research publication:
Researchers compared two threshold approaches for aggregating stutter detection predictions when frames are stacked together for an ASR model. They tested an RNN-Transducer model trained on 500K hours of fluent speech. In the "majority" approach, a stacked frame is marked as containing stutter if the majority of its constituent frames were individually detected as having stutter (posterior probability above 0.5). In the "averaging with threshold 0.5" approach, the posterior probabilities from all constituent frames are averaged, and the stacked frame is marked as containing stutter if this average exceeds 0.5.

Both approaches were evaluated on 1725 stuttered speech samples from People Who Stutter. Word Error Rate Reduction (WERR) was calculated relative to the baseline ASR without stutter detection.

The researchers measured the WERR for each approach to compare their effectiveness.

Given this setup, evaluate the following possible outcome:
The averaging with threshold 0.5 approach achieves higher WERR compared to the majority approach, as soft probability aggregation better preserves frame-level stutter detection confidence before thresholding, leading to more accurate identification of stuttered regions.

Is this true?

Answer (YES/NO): YES